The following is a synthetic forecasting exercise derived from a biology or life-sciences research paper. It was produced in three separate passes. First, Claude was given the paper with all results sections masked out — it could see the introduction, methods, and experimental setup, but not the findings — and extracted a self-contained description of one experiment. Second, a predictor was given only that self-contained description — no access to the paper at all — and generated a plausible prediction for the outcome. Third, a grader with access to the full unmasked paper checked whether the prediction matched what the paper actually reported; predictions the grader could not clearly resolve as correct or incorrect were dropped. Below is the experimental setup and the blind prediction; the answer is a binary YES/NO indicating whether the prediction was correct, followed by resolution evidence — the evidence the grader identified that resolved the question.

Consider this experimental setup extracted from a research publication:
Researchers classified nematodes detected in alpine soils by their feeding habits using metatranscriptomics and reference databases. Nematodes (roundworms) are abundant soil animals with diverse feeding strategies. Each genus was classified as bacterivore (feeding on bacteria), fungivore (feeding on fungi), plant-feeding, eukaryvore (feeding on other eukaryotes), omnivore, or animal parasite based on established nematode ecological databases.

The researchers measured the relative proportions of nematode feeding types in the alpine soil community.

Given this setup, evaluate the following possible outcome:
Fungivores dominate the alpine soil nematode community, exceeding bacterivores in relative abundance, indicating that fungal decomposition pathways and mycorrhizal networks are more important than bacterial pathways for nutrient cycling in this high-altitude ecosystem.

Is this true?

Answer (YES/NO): NO